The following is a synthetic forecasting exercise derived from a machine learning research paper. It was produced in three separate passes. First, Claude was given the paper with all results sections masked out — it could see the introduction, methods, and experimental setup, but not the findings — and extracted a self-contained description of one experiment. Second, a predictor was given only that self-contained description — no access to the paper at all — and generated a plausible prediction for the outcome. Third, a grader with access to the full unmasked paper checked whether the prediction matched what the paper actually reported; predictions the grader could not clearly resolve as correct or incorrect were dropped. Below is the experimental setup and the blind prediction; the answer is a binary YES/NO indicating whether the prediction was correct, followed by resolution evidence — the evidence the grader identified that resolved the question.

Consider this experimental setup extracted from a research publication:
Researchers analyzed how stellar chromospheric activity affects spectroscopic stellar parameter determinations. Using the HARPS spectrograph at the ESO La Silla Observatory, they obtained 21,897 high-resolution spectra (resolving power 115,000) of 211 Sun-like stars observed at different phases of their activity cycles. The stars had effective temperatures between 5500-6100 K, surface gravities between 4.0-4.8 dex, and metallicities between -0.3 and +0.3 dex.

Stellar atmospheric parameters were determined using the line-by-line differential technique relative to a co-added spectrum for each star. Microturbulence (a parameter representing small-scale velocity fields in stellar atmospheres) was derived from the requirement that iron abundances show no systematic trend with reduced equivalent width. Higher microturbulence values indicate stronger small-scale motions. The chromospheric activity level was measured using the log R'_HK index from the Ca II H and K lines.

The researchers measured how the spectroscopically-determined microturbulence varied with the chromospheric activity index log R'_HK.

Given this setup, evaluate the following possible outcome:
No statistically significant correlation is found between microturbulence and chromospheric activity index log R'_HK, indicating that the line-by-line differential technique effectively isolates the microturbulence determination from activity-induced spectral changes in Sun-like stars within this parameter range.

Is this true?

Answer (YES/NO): NO